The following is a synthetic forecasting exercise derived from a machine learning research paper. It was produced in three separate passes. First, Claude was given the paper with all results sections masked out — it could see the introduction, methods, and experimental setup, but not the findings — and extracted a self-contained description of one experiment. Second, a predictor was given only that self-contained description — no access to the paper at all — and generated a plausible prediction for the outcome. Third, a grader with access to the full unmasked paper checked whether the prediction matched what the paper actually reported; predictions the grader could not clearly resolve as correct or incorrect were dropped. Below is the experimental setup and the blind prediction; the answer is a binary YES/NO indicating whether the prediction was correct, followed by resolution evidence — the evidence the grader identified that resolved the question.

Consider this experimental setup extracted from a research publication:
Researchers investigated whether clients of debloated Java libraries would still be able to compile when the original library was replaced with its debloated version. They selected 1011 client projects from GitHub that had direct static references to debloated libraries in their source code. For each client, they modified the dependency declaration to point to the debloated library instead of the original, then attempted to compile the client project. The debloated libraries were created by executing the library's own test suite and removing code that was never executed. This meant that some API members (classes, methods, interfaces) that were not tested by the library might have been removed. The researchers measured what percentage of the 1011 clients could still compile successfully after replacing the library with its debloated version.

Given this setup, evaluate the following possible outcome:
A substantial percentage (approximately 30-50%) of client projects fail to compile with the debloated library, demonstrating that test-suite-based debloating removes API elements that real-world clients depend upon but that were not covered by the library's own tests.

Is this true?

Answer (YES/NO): NO